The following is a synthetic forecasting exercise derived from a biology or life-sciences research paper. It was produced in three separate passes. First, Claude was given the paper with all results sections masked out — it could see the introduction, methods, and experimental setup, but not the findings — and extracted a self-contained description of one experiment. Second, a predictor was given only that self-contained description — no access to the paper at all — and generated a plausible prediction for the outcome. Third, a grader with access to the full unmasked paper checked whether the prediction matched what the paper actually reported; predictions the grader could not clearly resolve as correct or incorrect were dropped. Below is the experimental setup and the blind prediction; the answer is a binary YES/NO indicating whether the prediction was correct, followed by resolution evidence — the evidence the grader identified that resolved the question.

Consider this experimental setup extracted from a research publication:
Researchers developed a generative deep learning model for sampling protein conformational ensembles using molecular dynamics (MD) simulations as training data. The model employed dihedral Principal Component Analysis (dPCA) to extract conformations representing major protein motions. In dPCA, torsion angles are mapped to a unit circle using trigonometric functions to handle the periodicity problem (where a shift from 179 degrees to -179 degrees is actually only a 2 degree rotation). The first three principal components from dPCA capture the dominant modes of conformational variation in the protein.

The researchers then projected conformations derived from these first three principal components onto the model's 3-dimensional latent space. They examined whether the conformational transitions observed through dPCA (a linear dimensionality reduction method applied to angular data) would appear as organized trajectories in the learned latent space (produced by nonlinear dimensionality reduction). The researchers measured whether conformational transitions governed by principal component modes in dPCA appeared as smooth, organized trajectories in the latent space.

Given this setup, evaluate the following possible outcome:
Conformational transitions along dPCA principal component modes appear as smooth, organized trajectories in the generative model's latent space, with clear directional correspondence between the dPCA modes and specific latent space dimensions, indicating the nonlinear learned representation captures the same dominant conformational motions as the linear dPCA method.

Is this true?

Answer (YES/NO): NO